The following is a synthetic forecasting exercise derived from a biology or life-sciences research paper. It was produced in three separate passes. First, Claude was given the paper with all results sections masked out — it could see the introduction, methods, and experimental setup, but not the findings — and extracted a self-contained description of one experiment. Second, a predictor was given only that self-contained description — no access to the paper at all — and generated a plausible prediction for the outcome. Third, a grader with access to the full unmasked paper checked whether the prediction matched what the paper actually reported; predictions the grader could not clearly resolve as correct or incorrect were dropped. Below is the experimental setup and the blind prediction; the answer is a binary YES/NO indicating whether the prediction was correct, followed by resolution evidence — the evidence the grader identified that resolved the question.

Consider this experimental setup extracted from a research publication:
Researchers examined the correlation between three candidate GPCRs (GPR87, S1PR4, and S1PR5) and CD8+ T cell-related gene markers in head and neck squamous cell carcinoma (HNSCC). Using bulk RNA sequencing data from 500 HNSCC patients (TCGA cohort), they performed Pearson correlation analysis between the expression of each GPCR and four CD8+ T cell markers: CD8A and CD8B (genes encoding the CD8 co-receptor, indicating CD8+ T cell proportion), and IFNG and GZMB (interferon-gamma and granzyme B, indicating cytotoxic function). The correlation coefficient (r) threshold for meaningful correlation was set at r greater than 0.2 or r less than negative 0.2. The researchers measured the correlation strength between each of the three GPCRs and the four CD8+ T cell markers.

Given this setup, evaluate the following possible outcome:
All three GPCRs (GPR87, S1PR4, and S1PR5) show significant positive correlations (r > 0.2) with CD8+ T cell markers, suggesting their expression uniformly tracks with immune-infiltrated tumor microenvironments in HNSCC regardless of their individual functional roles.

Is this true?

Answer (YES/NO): NO